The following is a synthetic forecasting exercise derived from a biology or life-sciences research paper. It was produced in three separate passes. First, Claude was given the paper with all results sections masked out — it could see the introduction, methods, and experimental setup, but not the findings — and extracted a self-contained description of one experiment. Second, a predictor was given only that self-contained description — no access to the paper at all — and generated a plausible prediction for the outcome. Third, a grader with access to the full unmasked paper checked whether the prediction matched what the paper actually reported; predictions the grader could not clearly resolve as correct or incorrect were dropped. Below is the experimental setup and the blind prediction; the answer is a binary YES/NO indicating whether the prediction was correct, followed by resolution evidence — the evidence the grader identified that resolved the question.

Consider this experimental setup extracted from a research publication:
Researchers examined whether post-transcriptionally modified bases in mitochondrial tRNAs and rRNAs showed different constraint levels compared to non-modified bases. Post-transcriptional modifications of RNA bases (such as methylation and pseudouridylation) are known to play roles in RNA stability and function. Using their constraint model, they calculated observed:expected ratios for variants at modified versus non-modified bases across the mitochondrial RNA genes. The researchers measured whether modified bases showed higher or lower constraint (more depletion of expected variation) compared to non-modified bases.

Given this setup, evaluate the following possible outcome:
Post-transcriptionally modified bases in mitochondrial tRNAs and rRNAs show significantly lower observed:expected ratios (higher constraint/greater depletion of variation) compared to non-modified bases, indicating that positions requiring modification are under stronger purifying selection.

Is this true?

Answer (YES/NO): YES